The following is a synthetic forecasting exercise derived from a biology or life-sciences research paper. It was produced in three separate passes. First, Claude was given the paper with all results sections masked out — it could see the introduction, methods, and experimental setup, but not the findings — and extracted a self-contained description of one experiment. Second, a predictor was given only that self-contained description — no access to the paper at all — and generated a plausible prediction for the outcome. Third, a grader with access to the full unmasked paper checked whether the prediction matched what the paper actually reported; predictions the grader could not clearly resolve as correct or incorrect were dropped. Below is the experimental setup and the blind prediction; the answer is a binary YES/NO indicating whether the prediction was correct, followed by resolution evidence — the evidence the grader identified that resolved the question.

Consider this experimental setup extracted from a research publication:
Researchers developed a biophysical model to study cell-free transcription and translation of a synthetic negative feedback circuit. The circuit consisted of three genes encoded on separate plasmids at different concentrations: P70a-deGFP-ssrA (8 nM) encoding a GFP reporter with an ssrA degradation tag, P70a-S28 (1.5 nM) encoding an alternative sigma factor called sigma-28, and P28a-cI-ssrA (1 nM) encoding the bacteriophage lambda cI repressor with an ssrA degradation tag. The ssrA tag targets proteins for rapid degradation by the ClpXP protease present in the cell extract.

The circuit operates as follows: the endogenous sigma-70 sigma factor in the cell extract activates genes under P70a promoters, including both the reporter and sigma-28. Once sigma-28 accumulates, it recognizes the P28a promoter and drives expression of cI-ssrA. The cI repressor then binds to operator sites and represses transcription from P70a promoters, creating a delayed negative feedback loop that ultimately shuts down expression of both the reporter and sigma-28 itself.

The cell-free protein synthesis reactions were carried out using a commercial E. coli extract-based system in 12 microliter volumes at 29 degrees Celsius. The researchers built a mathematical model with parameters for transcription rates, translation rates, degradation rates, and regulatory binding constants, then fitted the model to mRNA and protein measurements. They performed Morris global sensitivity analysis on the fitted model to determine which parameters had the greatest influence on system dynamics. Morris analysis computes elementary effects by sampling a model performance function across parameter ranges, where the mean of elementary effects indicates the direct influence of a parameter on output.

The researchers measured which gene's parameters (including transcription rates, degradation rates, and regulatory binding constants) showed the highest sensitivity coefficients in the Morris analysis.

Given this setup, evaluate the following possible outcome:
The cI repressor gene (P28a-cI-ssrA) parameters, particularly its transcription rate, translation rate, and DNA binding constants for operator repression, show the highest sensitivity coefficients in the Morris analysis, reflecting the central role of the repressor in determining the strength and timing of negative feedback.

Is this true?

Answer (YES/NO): NO